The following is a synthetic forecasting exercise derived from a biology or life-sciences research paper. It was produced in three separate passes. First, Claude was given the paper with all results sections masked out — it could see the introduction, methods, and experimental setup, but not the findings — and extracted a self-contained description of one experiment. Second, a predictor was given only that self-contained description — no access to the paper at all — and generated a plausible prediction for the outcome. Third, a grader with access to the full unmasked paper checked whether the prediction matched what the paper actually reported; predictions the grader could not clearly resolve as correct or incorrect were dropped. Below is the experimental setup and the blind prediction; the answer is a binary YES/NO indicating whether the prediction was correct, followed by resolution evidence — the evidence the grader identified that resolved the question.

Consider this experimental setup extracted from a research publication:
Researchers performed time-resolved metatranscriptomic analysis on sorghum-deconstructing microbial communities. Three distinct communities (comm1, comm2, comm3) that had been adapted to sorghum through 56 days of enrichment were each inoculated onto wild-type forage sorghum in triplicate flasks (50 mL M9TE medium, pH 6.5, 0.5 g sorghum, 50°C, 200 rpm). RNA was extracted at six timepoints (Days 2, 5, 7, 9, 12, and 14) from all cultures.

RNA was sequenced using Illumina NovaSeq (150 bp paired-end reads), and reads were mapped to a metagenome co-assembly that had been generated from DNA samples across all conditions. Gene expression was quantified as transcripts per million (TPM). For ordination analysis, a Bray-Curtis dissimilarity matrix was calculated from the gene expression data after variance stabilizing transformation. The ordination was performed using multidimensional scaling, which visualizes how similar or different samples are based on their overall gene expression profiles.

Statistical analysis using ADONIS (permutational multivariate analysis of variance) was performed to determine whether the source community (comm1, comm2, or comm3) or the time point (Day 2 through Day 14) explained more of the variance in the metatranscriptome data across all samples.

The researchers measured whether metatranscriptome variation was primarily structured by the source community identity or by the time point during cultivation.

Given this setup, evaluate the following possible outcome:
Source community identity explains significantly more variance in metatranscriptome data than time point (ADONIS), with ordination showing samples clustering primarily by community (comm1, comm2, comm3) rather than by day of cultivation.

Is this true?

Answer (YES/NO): YES